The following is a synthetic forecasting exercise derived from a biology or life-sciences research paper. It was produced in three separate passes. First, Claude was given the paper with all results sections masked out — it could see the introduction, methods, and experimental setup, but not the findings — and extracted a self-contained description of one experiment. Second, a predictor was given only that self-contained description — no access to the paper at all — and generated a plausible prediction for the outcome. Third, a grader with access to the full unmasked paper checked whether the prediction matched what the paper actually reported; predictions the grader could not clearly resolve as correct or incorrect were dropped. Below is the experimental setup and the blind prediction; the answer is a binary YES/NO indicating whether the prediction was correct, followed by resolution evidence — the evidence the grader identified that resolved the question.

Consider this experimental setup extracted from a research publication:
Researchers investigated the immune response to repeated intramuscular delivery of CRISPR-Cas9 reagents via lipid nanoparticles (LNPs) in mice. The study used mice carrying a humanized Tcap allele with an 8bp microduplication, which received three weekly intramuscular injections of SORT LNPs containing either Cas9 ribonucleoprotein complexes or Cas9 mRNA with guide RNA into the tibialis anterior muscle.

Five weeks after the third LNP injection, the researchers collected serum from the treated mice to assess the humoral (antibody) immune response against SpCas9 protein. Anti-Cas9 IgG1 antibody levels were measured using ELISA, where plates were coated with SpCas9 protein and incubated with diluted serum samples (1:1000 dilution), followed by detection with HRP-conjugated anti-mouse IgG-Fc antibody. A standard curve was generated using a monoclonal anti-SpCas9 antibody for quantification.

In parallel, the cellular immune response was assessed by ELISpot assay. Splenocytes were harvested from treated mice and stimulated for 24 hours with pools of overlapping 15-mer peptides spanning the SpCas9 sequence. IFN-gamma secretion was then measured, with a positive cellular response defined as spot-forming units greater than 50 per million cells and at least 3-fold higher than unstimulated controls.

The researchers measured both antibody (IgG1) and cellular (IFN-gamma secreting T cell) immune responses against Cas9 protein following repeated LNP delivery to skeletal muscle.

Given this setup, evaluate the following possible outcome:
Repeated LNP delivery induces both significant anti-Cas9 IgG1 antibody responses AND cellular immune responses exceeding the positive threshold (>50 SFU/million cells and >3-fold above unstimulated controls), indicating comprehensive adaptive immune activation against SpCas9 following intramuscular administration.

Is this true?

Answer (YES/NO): YES